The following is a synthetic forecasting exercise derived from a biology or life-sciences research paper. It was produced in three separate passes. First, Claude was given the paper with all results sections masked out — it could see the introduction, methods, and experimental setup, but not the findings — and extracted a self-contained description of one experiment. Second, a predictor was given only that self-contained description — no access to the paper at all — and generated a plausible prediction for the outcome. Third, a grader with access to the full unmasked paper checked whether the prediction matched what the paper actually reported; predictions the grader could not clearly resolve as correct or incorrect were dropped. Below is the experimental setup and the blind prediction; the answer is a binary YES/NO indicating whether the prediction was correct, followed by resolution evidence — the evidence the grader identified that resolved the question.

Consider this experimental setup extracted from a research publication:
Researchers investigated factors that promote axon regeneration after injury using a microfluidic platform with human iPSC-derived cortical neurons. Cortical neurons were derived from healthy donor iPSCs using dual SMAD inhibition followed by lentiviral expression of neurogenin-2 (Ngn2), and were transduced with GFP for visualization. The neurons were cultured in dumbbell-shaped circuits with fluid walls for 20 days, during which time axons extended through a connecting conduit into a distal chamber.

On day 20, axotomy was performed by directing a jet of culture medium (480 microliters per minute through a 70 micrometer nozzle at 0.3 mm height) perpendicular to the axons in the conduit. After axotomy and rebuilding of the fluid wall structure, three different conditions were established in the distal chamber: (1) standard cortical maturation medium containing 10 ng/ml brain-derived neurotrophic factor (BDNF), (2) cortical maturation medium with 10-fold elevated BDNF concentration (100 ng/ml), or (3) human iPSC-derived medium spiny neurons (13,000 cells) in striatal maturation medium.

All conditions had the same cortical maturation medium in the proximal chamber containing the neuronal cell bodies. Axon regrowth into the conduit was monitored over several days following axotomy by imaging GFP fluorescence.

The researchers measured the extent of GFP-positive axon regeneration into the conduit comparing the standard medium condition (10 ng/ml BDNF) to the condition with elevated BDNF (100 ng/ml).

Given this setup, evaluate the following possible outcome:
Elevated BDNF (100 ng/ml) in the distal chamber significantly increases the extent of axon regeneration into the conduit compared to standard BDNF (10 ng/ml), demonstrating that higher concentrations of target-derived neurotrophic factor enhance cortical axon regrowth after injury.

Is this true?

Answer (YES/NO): YES